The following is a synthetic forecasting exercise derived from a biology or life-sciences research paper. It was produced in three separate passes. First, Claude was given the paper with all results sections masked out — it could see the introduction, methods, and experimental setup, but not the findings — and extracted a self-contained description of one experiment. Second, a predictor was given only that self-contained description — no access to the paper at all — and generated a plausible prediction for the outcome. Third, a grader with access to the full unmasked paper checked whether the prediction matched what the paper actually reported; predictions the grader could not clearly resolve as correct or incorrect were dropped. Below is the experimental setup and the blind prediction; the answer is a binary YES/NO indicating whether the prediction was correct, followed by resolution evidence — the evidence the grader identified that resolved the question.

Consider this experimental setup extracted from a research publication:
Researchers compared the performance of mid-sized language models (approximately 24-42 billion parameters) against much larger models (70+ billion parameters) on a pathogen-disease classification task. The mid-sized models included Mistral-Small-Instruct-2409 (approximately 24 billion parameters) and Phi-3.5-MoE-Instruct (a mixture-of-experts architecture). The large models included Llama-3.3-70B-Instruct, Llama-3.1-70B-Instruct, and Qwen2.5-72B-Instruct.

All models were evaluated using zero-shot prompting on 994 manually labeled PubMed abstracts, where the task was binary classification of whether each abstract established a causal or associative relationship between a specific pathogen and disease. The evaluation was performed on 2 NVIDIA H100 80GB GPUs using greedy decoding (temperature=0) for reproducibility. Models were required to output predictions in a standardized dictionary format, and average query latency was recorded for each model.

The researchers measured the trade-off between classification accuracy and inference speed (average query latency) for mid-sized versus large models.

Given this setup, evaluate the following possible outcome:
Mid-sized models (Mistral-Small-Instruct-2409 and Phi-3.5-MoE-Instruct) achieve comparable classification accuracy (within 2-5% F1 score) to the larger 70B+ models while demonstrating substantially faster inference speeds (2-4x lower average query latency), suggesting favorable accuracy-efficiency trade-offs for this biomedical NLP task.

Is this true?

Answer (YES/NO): NO